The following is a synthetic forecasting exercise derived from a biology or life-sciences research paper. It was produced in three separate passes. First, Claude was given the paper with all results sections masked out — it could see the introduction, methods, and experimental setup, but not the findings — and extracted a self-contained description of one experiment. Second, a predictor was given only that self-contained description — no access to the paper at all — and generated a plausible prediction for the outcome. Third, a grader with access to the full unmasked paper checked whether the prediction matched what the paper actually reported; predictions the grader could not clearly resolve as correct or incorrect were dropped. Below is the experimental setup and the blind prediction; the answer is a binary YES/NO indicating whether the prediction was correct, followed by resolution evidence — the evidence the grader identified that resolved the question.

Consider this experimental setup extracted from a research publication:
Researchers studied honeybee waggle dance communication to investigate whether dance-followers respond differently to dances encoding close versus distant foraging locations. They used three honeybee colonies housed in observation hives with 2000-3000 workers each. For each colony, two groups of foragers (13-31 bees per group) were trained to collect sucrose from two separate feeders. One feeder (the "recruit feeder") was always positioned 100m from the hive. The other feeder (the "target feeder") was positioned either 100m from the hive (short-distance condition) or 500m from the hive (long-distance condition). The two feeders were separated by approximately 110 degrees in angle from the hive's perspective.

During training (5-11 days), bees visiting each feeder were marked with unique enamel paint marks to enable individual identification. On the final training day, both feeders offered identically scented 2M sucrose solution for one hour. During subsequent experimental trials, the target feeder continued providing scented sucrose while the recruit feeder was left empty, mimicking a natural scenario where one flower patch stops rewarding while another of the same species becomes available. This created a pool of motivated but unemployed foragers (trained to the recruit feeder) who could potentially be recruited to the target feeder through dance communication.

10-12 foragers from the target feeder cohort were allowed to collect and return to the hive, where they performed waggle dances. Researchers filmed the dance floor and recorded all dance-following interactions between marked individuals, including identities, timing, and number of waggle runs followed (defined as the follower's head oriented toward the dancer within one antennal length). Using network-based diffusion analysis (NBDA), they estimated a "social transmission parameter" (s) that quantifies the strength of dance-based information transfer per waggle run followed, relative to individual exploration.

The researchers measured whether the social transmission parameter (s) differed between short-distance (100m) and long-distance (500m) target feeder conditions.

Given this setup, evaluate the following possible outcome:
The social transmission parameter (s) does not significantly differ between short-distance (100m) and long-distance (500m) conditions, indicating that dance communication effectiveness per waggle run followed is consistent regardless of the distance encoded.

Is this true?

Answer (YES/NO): YES